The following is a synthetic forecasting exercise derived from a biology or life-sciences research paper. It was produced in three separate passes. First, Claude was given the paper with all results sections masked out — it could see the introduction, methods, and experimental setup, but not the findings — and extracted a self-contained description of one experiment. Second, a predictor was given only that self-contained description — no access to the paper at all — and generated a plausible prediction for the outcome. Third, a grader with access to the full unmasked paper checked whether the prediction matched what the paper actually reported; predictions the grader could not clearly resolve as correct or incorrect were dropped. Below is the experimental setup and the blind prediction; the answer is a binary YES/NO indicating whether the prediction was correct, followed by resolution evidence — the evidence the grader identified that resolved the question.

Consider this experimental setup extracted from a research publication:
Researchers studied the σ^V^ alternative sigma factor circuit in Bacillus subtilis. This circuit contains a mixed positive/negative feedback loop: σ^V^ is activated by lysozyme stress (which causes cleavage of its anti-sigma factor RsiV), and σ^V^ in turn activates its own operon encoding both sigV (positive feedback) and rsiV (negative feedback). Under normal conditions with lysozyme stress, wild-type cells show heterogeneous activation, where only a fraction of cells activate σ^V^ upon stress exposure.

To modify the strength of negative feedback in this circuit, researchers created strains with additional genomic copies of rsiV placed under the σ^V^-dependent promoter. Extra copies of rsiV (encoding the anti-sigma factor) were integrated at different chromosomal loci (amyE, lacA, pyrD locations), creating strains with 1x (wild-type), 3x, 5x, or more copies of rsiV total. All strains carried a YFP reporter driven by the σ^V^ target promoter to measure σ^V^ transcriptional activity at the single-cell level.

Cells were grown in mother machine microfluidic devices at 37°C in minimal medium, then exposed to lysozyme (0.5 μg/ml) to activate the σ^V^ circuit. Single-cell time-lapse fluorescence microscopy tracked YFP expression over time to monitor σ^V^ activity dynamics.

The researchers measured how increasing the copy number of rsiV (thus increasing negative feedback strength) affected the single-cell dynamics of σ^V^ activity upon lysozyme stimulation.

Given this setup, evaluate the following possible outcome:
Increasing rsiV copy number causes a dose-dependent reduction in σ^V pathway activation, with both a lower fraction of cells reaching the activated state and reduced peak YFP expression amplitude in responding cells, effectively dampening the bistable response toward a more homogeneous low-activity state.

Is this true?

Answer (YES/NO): NO